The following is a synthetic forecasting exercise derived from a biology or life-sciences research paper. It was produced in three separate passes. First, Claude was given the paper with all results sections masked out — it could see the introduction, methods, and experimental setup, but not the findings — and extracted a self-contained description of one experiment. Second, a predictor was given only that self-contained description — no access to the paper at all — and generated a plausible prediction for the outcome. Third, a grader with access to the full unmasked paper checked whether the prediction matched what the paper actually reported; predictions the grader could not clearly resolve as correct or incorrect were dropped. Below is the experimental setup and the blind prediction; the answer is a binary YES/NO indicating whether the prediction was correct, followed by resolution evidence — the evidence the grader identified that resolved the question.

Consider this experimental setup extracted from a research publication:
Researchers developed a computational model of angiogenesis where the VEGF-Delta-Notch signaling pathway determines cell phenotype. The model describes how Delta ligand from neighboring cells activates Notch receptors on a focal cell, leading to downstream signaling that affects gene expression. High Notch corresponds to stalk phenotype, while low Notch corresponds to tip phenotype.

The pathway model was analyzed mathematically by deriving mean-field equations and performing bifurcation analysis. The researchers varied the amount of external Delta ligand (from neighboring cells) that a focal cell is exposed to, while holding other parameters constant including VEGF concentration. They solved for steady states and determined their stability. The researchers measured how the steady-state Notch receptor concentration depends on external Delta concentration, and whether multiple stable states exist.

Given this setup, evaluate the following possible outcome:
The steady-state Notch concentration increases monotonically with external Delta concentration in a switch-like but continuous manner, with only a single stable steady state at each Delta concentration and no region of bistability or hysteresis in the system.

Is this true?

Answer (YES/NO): NO